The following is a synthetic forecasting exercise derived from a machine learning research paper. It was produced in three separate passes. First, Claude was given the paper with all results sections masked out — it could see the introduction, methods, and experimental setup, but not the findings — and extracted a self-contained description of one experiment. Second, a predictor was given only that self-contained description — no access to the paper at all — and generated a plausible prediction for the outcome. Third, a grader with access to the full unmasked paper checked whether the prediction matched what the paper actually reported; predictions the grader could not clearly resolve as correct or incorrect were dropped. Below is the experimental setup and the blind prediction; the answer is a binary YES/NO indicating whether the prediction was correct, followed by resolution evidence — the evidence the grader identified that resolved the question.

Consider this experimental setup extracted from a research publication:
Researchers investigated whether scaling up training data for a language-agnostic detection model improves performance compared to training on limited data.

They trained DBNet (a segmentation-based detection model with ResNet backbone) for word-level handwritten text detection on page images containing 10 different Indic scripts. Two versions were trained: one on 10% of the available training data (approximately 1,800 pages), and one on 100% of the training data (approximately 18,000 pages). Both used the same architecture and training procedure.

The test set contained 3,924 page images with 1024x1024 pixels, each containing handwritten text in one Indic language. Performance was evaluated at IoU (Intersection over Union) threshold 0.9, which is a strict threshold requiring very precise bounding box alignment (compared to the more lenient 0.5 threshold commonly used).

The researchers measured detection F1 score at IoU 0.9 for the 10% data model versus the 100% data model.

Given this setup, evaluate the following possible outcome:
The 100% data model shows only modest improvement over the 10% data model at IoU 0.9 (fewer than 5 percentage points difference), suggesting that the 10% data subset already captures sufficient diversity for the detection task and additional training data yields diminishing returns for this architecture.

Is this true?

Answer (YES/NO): YES